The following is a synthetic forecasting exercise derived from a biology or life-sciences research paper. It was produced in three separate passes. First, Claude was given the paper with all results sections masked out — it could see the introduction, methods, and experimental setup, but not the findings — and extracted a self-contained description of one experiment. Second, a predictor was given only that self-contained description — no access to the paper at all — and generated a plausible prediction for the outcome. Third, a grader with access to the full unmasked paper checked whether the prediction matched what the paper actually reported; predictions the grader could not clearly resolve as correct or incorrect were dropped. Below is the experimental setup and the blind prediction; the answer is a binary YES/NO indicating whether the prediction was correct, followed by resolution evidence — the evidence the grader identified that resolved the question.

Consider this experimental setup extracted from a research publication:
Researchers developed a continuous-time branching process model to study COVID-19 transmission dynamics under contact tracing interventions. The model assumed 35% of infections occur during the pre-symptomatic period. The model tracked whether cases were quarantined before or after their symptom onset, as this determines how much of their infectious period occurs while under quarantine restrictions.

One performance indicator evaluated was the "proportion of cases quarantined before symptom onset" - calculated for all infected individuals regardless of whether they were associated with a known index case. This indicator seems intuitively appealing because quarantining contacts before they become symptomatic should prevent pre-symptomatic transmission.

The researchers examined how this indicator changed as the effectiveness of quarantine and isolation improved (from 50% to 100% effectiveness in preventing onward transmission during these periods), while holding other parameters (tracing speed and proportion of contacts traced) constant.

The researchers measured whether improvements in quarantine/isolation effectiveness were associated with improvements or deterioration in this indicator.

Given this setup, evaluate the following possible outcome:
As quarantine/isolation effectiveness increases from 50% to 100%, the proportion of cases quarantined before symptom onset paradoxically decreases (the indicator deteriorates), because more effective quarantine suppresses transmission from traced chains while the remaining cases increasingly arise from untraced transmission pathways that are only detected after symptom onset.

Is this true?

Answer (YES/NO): NO